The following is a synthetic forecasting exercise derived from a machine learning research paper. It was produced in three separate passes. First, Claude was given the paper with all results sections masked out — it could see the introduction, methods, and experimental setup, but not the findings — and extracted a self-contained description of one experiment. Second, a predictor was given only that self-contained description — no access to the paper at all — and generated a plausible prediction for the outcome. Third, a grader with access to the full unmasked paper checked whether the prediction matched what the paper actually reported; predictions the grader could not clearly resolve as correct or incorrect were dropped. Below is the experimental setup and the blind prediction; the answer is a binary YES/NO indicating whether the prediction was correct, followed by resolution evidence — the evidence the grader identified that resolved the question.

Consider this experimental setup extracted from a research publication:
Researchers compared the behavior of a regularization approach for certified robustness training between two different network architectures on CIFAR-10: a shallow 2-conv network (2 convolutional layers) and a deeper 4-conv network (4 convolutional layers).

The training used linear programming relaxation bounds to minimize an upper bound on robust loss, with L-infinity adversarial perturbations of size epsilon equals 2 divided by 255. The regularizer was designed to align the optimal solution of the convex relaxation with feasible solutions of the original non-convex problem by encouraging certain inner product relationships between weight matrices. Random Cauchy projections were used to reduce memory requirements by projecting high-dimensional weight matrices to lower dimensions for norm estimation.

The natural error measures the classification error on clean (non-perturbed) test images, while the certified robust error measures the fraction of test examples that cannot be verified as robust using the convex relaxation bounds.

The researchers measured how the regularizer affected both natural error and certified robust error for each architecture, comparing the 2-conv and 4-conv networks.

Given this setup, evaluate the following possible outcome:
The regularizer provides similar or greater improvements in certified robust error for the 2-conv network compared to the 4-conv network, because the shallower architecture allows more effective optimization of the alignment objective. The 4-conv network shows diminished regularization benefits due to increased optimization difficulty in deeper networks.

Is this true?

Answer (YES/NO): YES